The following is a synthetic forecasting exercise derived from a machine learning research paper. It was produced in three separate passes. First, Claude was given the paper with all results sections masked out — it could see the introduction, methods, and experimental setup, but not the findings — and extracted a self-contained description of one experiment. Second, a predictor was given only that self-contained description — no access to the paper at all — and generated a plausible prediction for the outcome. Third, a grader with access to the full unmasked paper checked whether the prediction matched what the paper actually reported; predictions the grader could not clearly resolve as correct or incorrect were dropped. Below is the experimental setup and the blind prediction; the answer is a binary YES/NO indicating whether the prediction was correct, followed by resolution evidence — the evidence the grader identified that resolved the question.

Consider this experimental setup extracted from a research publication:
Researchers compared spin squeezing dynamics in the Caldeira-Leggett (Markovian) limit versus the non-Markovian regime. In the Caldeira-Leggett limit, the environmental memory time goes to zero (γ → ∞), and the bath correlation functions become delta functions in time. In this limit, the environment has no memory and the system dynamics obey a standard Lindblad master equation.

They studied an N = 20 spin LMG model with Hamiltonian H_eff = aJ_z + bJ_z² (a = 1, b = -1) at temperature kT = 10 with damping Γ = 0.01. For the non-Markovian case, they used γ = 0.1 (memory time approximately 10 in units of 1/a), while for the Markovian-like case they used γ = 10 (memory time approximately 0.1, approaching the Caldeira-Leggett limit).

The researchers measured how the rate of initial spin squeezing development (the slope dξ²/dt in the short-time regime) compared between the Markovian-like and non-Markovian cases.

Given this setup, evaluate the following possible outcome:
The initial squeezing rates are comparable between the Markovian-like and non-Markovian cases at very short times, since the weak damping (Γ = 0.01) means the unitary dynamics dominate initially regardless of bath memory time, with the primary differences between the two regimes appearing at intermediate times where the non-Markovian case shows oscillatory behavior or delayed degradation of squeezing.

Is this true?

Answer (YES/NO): NO